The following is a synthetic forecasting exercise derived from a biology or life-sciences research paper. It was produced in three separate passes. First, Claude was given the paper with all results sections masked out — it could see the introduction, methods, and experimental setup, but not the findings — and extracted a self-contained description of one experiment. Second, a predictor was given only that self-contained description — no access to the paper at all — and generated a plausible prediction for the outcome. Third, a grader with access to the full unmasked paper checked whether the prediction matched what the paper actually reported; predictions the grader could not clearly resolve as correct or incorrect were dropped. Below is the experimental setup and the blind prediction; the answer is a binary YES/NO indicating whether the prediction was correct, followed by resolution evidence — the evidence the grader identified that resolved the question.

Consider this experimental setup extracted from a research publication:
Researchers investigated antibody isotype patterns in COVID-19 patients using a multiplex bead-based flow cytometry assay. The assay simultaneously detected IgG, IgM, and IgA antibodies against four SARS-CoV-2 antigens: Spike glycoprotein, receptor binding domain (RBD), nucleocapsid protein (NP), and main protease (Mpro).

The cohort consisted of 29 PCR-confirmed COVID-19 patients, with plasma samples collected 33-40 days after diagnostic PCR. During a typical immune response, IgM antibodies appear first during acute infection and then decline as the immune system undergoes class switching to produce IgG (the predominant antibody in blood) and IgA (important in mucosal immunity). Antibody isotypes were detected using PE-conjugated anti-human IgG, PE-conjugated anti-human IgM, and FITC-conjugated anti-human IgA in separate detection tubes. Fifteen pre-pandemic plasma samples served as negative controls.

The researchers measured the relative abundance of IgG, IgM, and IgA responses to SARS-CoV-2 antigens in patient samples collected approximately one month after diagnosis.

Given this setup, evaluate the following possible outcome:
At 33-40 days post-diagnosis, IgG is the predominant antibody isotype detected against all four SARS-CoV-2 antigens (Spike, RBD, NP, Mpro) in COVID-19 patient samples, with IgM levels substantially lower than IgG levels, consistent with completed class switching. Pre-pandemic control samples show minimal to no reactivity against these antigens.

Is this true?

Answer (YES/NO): YES